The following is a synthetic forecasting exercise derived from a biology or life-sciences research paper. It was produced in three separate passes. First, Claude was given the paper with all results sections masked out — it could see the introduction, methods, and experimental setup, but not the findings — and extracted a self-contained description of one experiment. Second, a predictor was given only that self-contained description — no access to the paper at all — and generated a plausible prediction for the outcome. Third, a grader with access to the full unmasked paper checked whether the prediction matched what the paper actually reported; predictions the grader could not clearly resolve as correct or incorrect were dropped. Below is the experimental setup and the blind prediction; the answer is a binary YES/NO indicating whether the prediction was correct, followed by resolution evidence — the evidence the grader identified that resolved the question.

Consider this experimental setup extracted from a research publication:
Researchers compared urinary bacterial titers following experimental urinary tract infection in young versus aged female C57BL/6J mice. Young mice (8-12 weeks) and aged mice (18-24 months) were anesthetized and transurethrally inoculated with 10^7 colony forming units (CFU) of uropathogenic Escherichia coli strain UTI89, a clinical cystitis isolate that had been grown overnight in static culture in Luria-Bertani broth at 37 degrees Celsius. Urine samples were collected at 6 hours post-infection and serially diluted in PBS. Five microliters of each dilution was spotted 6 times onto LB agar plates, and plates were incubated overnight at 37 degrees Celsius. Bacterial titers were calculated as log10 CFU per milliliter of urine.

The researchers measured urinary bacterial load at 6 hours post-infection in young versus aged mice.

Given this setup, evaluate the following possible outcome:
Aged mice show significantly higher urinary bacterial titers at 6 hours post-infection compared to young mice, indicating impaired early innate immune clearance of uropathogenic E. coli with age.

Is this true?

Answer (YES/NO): NO